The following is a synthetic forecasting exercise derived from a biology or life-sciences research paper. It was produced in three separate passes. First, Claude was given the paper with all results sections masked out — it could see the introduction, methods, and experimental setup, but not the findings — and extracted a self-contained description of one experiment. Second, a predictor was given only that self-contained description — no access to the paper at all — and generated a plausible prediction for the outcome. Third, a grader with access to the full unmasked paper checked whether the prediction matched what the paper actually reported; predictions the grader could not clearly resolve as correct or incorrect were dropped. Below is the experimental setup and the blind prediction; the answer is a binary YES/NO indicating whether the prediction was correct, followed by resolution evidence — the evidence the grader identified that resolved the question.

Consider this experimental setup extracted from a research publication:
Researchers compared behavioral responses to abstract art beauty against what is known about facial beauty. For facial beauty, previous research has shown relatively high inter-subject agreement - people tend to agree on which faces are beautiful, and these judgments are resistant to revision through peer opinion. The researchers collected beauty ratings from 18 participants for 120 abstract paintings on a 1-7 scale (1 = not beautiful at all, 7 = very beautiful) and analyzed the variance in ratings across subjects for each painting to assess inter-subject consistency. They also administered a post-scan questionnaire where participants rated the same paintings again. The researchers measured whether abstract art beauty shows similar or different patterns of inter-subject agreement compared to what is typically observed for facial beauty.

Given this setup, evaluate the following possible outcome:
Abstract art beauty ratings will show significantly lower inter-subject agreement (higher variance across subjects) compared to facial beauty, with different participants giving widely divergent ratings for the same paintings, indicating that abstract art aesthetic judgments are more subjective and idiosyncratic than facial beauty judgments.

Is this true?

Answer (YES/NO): YES